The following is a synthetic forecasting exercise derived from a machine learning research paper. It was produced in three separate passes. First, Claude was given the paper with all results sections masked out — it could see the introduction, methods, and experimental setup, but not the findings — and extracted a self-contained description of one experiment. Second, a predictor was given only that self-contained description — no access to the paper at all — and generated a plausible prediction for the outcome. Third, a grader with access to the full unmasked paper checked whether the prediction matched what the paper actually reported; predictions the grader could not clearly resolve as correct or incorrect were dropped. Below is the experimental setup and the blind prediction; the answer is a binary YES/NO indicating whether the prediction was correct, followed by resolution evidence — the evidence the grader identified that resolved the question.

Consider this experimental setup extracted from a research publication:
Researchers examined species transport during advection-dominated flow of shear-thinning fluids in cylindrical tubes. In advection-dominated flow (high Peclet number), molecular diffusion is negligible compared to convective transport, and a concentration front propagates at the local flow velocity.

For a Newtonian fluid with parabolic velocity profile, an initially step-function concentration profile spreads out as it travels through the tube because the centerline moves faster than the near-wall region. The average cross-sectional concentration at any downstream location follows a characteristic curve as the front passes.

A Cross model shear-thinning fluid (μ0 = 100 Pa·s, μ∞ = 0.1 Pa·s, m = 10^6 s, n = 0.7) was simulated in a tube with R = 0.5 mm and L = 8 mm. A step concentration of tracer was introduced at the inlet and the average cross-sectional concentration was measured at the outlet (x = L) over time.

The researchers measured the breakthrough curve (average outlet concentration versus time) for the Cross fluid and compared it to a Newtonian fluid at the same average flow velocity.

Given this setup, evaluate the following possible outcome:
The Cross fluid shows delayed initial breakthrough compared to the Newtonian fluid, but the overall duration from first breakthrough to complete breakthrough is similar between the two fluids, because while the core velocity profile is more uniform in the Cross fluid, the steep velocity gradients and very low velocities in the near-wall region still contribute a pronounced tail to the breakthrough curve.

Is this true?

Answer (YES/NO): NO